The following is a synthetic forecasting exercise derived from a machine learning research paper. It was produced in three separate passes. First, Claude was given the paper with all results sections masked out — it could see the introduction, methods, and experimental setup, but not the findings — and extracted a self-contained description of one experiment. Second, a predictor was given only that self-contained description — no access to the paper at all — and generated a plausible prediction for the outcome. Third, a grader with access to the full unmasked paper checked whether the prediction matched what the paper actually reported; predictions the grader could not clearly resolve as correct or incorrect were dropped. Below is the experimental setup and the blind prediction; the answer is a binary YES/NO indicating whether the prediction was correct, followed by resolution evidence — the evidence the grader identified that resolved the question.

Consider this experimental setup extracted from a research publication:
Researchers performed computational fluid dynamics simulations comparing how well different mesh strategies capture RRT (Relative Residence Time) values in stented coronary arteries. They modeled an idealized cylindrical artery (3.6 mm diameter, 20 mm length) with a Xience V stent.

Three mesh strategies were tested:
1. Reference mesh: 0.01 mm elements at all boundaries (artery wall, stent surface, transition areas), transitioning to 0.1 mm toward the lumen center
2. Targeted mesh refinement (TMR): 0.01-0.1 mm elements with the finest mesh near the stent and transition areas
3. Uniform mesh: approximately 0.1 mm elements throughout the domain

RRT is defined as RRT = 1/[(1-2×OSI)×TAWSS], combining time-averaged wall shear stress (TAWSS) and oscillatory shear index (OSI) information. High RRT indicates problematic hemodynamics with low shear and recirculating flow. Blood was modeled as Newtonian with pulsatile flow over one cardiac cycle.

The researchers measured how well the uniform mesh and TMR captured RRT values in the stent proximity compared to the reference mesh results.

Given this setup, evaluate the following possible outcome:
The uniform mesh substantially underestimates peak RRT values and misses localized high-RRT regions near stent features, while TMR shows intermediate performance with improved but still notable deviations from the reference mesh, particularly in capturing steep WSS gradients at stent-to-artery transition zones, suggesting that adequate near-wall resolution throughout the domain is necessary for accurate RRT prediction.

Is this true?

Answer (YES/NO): NO